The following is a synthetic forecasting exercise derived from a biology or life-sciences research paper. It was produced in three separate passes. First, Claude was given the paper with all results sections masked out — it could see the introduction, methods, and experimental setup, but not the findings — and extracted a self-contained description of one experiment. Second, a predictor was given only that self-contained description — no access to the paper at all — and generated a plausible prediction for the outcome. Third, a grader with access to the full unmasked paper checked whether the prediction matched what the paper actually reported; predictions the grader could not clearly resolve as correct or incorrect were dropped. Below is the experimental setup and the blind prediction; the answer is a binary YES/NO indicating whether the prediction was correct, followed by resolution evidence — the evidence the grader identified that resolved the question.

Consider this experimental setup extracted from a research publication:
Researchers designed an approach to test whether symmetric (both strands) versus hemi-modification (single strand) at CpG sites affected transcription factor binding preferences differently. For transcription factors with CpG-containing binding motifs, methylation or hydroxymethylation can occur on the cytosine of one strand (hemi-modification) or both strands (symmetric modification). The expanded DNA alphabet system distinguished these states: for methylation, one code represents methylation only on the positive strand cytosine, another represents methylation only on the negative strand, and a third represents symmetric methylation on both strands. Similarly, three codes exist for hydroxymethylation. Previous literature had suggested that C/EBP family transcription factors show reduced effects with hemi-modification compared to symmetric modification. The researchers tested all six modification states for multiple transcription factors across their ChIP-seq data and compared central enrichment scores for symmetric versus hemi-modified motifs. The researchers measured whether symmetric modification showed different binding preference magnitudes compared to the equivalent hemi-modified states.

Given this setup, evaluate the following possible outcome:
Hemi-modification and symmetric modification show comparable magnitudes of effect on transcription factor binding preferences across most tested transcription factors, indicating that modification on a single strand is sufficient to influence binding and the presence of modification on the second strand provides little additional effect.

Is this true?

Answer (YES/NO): NO